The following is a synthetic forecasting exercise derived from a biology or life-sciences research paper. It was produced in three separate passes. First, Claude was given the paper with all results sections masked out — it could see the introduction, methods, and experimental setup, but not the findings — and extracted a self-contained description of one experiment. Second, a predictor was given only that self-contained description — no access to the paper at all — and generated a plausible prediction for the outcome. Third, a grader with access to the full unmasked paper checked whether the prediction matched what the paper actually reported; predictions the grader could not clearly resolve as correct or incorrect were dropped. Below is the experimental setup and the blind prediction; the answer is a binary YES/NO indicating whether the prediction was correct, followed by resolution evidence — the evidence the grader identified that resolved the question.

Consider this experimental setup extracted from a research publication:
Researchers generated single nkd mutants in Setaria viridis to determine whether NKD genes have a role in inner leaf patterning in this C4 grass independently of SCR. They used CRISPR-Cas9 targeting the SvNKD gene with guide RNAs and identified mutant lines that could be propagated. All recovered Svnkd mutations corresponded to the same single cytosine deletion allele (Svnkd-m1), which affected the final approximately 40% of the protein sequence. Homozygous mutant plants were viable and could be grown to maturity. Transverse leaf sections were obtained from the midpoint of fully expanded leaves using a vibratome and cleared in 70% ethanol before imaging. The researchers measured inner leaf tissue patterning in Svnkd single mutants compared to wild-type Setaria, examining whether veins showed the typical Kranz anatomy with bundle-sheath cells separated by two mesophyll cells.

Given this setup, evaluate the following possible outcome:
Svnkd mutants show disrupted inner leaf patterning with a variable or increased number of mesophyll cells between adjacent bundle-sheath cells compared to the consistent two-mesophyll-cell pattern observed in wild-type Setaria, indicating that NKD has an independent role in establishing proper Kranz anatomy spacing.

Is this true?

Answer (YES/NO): NO